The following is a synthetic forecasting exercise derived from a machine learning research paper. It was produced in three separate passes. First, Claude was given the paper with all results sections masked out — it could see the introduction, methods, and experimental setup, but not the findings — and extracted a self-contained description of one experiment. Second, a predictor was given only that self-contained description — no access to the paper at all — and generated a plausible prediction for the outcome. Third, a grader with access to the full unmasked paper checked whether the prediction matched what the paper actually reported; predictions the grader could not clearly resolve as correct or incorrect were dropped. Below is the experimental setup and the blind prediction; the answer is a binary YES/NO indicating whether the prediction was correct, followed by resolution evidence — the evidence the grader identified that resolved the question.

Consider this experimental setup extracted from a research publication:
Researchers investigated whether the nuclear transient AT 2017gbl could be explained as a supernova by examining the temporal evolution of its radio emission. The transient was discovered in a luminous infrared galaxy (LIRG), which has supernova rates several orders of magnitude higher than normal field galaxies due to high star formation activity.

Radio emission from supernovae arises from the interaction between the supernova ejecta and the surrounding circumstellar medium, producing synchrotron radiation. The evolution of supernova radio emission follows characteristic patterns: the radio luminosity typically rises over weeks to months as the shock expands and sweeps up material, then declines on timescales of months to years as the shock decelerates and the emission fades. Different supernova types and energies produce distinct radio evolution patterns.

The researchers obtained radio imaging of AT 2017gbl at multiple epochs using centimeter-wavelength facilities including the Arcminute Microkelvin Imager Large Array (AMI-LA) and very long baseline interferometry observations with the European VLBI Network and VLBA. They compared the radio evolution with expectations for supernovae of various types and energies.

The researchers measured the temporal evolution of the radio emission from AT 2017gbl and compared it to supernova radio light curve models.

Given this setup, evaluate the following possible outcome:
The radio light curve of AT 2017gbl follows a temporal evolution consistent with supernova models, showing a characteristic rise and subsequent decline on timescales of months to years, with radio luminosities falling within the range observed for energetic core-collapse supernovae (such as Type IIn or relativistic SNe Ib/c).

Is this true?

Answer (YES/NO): NO